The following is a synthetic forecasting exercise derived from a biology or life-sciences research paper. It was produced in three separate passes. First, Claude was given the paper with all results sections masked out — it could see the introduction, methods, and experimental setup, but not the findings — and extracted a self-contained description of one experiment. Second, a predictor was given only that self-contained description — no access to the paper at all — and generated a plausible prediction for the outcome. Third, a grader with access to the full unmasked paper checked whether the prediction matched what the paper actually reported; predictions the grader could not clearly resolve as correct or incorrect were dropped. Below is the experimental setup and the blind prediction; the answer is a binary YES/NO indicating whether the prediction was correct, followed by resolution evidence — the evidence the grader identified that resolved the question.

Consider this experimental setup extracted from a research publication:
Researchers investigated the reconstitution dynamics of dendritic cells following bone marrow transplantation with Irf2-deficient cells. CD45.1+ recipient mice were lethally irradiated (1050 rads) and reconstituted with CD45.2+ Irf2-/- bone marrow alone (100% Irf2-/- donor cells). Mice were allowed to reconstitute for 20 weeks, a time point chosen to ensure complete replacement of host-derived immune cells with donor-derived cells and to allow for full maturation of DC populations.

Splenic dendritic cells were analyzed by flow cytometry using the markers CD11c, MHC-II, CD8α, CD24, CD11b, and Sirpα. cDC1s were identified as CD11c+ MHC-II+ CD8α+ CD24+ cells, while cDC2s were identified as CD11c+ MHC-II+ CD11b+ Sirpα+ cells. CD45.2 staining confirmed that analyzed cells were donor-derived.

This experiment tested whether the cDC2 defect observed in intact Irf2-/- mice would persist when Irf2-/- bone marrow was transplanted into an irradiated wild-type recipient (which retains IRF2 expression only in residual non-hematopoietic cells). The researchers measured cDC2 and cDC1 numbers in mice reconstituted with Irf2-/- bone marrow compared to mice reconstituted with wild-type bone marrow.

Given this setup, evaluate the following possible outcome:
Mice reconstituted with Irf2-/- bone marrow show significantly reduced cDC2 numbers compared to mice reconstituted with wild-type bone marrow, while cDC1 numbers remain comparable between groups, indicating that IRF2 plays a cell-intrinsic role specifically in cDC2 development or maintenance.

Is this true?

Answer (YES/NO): NO